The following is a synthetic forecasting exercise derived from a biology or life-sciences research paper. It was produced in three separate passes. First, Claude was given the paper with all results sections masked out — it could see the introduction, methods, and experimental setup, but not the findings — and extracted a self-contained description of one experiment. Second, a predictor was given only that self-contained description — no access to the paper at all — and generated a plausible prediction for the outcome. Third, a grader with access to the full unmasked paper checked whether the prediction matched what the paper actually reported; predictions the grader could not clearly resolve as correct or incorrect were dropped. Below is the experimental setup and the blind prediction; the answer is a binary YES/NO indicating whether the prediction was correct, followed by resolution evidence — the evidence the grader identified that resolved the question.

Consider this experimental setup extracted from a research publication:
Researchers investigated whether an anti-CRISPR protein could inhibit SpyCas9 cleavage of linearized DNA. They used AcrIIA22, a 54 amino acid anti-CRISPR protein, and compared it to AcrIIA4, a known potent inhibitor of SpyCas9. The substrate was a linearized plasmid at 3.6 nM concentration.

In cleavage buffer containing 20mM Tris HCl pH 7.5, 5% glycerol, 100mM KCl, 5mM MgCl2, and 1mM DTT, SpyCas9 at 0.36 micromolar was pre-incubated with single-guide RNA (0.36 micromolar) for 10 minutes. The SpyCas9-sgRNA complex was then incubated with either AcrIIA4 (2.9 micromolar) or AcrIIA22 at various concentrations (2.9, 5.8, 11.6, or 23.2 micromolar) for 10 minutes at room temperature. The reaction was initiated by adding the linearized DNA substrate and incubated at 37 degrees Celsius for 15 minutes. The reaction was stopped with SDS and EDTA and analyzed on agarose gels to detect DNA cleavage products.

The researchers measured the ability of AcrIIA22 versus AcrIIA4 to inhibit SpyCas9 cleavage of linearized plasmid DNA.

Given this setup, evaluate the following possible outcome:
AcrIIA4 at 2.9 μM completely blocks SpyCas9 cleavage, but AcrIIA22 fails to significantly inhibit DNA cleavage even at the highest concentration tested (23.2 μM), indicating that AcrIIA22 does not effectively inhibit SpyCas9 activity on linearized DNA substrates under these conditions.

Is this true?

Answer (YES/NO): YES